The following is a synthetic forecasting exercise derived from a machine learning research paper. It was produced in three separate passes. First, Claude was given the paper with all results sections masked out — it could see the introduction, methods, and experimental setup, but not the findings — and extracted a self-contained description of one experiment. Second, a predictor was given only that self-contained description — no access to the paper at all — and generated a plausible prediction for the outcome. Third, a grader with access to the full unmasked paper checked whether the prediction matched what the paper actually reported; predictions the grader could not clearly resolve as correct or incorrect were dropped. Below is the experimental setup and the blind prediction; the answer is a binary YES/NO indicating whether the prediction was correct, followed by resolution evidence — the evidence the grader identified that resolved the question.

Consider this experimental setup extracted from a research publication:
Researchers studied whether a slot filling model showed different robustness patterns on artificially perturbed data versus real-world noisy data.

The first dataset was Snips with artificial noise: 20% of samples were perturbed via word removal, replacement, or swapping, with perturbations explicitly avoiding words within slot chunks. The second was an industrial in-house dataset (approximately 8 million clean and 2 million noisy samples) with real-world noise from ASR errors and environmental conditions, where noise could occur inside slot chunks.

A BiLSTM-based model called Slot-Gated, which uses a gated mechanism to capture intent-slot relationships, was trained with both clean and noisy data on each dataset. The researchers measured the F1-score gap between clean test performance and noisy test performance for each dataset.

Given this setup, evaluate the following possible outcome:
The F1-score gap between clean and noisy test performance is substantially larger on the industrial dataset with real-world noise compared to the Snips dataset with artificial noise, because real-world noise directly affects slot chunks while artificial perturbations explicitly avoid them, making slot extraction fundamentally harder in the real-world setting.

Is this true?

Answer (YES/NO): NO